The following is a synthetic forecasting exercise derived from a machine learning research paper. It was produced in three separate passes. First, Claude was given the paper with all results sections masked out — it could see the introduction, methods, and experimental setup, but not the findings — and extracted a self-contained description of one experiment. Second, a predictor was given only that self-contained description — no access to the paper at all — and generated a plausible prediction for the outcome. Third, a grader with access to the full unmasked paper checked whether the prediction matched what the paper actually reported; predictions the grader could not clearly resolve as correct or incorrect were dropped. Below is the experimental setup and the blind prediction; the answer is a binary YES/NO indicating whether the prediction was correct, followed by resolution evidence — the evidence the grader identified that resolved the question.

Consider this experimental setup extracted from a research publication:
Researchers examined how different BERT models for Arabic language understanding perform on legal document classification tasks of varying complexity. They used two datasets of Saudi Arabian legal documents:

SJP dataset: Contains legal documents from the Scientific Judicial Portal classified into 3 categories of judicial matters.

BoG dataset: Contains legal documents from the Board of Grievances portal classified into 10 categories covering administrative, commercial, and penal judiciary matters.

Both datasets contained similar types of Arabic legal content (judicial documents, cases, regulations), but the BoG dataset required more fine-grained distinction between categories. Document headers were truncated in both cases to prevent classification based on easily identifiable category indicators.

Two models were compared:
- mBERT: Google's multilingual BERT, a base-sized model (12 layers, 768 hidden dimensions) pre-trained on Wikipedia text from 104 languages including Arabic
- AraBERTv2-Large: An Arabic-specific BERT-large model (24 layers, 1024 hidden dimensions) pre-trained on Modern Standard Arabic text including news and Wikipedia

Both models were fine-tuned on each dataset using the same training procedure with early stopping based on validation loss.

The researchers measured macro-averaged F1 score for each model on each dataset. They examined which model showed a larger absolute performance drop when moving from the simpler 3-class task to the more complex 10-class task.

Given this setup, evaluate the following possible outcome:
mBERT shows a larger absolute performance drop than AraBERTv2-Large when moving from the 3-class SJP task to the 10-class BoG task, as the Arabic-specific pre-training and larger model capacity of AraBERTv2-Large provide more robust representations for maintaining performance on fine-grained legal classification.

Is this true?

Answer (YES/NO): YES